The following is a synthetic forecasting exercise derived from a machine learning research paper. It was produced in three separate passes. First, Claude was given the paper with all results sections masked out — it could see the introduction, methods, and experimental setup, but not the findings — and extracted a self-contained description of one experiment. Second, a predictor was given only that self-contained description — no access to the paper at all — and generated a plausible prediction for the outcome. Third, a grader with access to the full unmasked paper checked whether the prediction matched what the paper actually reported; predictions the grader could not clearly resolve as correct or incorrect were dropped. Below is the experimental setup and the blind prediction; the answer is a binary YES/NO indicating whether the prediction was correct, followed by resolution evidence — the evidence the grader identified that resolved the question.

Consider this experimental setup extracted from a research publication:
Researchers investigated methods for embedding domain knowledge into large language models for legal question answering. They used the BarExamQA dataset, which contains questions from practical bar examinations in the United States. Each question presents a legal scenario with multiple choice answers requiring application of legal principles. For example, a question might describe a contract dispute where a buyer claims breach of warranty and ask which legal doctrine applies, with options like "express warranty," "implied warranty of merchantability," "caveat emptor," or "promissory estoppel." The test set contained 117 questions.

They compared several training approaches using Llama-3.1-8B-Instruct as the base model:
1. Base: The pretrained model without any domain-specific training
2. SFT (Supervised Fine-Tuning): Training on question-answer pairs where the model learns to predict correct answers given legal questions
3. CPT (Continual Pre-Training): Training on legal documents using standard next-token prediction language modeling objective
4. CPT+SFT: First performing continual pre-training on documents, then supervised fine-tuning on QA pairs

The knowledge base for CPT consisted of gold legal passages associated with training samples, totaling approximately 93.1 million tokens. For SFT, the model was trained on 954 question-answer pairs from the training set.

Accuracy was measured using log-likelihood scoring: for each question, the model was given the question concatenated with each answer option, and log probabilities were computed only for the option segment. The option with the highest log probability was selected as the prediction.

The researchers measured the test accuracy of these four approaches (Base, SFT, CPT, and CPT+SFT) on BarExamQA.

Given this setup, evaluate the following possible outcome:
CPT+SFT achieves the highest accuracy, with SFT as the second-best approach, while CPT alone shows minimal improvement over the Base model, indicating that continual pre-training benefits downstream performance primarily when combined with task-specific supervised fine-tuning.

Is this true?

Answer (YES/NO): NO